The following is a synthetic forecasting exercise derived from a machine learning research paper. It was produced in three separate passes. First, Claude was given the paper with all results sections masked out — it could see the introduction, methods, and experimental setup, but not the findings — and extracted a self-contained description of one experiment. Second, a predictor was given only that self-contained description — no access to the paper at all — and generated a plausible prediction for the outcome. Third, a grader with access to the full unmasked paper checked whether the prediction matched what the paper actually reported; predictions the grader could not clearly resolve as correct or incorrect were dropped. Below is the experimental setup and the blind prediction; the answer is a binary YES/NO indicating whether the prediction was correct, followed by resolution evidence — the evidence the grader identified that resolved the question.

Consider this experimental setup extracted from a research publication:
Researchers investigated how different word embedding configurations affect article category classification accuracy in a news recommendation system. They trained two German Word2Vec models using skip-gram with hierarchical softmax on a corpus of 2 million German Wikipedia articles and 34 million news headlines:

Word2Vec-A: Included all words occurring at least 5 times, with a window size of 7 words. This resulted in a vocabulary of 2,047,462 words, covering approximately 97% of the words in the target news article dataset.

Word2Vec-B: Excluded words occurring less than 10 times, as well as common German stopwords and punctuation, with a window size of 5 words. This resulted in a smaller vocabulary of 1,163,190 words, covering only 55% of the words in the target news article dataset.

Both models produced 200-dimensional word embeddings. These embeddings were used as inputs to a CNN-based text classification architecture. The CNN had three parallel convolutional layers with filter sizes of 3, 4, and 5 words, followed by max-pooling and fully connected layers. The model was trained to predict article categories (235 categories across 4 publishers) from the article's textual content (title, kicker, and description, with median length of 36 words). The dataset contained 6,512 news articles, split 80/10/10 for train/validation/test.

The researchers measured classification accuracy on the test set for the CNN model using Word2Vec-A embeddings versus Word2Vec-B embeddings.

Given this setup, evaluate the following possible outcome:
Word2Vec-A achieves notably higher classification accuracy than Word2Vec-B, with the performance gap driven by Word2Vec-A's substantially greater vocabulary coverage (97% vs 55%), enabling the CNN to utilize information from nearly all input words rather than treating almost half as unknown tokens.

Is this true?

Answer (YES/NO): NO